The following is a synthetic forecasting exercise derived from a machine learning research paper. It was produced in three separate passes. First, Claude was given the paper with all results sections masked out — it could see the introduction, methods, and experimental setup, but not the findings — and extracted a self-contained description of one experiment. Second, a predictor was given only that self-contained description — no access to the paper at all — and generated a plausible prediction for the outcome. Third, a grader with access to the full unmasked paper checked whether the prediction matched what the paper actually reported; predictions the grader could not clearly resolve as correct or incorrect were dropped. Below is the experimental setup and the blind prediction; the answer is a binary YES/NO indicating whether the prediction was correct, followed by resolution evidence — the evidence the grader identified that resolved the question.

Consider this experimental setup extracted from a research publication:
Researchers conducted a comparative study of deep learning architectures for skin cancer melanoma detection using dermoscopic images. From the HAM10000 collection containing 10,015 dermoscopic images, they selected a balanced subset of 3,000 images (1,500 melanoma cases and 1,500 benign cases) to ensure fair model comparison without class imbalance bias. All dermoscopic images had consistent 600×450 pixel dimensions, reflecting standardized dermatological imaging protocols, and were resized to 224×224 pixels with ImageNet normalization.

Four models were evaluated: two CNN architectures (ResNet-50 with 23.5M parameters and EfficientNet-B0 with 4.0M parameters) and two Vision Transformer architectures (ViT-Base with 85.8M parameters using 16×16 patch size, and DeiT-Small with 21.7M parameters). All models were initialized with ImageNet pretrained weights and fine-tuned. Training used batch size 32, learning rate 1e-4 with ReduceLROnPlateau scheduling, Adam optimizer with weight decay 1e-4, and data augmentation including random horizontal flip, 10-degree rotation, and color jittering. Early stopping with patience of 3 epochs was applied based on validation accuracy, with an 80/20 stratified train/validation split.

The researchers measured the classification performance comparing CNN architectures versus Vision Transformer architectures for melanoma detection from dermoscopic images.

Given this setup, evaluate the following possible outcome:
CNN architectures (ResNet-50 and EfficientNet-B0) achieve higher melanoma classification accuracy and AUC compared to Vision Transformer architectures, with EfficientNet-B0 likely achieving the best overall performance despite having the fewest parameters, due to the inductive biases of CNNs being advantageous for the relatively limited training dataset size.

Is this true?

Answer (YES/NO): YES